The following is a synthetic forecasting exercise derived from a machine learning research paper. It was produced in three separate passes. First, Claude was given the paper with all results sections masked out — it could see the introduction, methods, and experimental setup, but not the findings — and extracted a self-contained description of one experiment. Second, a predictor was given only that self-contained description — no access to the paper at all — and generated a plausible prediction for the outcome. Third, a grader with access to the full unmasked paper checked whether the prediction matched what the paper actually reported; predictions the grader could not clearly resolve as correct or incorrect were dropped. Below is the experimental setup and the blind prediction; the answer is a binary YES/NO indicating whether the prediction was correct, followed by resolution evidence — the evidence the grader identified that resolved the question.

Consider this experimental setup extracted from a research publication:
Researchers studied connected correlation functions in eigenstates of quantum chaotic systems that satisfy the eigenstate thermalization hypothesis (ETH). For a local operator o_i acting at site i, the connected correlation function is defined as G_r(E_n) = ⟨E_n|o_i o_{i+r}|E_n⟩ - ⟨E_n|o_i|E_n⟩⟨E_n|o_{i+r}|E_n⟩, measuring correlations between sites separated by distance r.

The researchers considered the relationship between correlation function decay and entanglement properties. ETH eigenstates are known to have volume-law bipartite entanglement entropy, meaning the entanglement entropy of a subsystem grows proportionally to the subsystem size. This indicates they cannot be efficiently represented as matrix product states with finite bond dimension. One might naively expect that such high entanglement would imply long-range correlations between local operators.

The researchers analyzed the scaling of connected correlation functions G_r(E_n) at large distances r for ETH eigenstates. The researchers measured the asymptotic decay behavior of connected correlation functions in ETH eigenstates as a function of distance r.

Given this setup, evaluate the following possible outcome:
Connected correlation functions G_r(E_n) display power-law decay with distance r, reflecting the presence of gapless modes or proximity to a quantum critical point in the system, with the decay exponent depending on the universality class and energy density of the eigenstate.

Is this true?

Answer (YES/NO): NO